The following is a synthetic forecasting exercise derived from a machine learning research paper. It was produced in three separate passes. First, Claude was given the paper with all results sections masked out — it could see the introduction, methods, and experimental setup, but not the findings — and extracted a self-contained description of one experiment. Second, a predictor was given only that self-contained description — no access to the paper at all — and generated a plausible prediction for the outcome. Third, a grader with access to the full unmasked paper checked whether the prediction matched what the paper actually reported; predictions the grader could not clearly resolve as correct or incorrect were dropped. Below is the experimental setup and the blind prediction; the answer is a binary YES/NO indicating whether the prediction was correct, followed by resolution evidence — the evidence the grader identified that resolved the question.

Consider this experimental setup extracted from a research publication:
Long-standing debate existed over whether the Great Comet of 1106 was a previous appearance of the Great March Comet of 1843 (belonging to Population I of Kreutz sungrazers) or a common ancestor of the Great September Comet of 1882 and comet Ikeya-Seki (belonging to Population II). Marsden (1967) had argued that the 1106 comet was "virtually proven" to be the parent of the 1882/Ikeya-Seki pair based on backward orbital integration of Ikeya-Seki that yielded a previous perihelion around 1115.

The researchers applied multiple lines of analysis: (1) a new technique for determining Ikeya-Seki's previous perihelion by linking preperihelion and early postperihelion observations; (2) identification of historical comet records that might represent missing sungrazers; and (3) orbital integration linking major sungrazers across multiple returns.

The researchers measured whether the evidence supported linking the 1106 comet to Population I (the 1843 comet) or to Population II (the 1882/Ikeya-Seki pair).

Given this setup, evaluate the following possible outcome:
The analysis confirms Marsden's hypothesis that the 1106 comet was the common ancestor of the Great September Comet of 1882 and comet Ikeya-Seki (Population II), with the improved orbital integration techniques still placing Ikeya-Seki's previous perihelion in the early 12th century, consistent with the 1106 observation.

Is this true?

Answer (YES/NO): NO